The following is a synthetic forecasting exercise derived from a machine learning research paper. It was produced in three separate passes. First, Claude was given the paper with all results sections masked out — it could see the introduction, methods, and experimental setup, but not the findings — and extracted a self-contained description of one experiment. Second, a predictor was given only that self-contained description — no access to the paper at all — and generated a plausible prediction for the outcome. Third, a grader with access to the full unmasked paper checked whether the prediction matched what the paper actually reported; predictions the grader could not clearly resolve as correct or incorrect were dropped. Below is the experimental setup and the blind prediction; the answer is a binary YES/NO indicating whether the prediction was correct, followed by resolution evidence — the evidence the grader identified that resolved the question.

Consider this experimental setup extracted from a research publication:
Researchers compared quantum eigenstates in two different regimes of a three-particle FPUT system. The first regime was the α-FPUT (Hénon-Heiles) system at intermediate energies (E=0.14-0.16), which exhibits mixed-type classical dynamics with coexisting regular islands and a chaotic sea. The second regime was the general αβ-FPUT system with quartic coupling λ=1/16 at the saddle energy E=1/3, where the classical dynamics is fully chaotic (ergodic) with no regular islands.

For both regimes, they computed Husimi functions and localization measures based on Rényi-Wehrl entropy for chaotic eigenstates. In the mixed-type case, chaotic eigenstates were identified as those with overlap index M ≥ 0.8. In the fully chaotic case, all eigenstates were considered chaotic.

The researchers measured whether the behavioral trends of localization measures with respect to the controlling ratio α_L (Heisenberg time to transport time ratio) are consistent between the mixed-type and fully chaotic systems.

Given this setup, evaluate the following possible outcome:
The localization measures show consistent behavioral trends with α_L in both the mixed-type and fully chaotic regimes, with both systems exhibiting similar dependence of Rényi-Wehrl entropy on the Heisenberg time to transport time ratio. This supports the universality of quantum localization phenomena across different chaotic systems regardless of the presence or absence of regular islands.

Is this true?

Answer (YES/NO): YES